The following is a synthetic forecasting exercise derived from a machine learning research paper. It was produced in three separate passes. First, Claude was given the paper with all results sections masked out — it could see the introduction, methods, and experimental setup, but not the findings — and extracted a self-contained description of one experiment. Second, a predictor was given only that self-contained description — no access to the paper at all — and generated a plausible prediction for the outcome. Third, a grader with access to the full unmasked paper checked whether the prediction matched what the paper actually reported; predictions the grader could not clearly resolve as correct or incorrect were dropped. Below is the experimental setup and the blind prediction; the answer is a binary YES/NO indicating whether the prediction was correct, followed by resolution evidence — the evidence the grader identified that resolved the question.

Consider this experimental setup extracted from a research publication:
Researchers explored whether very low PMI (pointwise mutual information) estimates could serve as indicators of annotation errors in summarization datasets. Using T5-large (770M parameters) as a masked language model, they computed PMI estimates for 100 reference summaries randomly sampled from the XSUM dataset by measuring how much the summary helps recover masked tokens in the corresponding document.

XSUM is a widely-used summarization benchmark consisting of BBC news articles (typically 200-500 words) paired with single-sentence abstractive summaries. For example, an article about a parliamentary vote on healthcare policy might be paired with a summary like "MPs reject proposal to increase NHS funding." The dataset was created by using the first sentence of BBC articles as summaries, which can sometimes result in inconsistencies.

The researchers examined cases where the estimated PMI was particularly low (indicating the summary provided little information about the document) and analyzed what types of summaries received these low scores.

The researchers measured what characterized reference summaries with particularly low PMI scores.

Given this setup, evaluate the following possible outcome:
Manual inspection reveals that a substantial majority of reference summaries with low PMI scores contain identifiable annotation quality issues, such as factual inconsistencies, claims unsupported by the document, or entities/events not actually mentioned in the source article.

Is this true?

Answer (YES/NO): NO